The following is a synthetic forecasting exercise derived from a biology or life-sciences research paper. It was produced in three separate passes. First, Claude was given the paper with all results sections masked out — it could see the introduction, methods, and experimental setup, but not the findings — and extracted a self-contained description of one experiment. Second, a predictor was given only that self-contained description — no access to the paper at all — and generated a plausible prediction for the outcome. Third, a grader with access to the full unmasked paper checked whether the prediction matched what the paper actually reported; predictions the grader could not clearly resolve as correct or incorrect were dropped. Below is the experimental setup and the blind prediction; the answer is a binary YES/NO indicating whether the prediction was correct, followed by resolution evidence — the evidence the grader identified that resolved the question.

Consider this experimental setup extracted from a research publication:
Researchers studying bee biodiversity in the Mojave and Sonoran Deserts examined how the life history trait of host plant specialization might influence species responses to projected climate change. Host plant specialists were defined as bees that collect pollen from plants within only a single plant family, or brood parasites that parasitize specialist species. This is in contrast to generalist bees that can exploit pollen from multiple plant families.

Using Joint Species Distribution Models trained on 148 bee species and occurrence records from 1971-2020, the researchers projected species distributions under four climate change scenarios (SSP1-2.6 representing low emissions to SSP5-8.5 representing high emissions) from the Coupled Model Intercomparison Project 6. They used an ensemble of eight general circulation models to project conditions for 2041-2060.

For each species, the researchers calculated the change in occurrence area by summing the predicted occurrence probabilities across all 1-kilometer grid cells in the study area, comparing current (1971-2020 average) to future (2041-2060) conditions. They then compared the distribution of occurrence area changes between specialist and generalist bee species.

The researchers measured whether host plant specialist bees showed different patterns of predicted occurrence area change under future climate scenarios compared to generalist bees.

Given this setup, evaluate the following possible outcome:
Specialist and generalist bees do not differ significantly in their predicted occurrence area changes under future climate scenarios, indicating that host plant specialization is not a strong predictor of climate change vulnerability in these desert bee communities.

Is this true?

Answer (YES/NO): YES